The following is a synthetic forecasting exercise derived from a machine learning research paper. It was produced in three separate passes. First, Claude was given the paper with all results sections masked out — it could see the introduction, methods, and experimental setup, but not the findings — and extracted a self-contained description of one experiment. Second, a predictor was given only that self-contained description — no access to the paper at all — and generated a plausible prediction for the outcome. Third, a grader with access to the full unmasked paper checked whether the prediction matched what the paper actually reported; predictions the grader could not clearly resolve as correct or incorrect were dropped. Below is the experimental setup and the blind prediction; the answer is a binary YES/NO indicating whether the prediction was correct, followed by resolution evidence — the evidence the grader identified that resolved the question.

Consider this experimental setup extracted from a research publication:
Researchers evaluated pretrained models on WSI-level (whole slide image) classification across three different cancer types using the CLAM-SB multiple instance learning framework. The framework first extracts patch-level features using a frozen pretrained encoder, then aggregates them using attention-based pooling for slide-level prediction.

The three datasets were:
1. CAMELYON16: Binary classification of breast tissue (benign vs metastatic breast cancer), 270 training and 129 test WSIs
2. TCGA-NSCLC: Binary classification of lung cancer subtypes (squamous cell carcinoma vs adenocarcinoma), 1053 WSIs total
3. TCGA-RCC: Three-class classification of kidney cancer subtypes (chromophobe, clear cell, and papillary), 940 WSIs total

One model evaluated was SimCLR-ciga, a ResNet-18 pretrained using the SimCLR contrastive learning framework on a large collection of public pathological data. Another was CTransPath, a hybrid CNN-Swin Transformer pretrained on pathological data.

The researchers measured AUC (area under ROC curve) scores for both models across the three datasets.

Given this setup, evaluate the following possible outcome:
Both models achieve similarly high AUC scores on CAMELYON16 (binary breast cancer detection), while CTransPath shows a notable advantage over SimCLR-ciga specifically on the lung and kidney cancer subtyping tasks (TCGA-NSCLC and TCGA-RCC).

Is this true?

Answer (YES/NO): NO